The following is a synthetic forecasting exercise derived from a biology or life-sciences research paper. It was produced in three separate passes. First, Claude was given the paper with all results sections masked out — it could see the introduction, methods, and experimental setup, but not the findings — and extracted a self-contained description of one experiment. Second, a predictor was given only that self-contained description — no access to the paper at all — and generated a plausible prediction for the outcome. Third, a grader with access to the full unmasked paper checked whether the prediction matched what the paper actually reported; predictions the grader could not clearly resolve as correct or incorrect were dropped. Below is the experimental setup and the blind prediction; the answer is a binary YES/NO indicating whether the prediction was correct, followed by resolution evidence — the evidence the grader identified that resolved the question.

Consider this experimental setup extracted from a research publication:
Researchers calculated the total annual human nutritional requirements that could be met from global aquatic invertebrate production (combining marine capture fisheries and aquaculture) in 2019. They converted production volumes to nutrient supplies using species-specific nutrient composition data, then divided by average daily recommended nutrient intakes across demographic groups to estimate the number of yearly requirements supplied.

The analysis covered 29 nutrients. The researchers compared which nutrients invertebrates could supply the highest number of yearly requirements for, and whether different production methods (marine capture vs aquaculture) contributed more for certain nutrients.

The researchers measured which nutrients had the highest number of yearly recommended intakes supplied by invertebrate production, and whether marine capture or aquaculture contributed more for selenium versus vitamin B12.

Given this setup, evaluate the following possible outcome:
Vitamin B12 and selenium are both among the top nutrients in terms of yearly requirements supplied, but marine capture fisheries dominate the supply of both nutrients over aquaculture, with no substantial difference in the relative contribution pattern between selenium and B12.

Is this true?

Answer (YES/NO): NO